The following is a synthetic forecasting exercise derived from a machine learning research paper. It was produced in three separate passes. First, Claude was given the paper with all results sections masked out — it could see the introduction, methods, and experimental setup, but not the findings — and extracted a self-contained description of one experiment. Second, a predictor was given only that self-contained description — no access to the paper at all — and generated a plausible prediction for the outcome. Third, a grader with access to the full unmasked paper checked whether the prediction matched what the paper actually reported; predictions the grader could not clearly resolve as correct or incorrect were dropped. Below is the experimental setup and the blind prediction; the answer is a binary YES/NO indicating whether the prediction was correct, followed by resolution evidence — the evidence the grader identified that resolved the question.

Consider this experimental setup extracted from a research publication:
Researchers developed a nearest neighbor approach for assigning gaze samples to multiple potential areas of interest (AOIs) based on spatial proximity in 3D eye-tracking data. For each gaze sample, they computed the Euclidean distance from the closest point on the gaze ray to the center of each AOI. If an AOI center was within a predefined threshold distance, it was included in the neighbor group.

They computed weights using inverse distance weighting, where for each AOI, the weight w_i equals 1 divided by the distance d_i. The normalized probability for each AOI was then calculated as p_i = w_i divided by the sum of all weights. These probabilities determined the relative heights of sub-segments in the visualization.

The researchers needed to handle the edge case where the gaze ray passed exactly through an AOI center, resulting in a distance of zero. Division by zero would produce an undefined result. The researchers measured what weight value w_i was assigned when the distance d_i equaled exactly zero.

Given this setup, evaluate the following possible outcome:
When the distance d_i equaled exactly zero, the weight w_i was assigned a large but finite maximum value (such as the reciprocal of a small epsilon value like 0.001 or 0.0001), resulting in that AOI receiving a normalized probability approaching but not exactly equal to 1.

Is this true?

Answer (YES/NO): NO